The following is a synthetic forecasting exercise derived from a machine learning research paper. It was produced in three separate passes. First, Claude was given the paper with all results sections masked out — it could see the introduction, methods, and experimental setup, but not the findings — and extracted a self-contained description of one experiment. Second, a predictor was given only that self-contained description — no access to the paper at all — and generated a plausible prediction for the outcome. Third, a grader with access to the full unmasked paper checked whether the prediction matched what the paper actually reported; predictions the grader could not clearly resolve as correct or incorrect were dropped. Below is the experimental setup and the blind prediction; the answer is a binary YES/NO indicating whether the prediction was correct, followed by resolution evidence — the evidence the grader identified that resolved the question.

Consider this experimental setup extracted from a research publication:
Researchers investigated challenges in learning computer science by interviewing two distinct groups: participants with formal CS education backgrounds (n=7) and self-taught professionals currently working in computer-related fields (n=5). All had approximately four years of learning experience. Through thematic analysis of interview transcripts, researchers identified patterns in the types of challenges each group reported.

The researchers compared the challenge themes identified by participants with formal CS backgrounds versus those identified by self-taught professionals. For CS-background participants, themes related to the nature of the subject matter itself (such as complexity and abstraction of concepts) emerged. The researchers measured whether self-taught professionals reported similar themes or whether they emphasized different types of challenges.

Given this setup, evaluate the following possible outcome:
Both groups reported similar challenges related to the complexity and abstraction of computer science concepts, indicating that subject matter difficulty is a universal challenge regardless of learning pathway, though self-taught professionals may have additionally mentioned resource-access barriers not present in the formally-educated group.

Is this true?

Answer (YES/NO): NO